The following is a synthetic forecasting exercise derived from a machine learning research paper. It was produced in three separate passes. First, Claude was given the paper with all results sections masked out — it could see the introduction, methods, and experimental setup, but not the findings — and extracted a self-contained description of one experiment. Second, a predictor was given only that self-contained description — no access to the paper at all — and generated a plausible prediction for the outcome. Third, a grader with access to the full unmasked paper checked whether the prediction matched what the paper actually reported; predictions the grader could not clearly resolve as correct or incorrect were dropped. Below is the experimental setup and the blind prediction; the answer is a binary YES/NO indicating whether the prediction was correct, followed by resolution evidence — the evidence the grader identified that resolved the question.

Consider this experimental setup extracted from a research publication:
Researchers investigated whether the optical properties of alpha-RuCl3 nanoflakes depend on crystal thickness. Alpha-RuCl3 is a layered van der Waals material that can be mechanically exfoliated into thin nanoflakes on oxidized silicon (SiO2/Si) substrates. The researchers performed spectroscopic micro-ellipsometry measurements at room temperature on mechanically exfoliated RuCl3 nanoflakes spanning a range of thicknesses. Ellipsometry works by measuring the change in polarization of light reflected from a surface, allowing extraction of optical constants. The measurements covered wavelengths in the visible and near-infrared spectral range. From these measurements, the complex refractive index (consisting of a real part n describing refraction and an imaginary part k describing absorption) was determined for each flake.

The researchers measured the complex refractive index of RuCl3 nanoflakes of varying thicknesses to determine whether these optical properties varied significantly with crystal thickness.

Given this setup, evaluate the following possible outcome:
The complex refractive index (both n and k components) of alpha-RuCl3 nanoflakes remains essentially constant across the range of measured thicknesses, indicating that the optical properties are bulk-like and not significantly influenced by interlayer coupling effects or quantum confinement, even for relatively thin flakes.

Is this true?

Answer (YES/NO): YES